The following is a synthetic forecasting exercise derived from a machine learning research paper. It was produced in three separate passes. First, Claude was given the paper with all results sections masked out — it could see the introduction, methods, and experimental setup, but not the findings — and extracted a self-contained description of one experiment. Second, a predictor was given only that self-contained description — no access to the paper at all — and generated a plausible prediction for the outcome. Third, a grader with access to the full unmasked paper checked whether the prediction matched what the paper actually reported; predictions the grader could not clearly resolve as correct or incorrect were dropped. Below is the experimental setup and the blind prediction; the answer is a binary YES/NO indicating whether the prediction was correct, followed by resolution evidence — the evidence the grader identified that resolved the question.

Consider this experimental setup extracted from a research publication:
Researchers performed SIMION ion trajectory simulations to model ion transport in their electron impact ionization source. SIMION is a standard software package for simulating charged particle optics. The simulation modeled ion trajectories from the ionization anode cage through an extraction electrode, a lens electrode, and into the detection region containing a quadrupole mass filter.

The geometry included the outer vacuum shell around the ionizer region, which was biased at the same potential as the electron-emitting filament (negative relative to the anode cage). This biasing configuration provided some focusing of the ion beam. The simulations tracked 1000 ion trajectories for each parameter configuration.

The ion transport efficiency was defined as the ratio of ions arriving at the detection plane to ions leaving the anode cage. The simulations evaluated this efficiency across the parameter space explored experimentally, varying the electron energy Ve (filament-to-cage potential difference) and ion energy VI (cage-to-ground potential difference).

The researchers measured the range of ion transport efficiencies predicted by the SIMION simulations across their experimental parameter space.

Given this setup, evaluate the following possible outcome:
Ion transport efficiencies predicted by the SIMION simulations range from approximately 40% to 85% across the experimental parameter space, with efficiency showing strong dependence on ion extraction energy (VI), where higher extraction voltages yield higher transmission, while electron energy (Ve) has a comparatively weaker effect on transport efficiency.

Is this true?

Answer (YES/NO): NO